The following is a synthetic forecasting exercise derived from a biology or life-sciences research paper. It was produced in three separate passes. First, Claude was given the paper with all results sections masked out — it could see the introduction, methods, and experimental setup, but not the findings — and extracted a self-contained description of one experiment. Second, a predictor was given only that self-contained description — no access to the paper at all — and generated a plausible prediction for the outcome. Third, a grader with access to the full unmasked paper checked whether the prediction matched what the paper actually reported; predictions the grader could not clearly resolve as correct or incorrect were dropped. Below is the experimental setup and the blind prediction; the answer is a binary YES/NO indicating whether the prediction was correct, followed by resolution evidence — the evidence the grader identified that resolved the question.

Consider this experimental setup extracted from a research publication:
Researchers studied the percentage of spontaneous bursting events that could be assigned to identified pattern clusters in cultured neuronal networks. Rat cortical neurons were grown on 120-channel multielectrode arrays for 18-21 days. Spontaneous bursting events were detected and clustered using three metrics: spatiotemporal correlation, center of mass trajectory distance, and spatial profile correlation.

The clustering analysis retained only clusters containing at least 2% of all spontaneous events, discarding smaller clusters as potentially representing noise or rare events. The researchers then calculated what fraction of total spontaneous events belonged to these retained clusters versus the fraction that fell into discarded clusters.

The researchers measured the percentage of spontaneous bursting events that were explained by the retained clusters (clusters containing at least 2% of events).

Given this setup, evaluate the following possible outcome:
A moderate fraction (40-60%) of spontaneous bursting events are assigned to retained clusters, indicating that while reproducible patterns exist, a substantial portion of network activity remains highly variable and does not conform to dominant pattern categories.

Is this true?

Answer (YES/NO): NO